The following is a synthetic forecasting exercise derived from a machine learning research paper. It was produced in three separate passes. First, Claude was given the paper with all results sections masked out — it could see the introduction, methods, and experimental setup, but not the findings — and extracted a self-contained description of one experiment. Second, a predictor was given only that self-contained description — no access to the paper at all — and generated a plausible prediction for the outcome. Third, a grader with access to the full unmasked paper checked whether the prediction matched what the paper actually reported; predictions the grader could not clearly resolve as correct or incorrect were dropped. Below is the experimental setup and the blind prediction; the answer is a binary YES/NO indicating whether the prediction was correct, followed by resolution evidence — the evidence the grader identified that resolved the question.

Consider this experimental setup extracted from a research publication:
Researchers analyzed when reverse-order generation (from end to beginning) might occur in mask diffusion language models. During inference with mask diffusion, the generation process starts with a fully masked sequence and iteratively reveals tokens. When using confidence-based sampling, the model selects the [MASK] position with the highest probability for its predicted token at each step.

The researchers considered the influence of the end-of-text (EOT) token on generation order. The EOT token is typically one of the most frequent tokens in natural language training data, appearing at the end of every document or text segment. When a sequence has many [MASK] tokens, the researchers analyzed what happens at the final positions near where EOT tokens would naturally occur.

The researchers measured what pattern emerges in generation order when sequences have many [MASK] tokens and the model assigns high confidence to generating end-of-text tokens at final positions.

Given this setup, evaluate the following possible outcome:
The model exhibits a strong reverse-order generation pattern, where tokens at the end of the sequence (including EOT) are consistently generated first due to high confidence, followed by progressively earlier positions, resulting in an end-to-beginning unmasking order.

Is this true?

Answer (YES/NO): NO